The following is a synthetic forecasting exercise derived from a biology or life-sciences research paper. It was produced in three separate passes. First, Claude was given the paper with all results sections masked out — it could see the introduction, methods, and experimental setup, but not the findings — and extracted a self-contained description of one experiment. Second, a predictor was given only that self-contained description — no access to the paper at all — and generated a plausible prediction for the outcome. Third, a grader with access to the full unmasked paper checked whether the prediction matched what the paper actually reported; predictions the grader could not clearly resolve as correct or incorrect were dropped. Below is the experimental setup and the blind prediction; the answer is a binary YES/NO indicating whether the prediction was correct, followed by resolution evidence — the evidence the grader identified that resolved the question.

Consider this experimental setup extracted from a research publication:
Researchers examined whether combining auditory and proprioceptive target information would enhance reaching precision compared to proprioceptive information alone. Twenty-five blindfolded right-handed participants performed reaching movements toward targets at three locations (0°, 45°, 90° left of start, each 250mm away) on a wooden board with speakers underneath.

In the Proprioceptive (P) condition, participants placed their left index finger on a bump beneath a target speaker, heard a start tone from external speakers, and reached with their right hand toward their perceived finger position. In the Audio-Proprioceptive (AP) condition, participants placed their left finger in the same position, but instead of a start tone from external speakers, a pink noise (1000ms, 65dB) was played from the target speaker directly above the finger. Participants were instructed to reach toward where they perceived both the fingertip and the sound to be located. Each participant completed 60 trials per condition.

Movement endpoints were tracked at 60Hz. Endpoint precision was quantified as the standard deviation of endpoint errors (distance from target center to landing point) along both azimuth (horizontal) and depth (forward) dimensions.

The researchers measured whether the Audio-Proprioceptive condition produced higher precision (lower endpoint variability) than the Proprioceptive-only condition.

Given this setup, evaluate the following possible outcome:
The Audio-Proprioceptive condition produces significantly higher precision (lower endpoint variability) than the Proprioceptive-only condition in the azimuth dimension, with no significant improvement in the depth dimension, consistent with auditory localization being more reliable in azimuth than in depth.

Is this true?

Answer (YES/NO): NO